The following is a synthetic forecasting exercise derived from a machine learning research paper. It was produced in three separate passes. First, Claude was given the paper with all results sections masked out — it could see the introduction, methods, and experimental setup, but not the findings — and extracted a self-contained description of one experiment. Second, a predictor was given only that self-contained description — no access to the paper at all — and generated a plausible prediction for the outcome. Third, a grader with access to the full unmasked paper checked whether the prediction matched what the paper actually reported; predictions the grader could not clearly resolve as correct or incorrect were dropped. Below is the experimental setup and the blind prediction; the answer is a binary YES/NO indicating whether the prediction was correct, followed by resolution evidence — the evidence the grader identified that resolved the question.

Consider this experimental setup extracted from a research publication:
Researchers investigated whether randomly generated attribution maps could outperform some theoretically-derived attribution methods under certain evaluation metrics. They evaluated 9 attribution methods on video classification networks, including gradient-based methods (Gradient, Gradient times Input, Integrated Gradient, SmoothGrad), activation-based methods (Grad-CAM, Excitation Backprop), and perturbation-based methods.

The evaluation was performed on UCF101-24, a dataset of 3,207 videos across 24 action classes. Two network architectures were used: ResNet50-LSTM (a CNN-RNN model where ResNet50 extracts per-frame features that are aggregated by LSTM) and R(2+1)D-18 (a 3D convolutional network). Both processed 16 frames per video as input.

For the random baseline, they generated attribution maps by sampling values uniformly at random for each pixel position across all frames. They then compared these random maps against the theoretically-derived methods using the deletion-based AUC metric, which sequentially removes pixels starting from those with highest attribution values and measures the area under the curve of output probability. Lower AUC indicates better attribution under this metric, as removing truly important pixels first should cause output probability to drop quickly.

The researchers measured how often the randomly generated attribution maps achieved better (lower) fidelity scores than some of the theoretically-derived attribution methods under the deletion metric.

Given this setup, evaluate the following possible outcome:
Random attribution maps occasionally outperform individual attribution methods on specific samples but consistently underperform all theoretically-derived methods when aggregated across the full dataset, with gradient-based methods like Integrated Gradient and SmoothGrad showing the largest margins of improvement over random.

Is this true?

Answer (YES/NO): NO